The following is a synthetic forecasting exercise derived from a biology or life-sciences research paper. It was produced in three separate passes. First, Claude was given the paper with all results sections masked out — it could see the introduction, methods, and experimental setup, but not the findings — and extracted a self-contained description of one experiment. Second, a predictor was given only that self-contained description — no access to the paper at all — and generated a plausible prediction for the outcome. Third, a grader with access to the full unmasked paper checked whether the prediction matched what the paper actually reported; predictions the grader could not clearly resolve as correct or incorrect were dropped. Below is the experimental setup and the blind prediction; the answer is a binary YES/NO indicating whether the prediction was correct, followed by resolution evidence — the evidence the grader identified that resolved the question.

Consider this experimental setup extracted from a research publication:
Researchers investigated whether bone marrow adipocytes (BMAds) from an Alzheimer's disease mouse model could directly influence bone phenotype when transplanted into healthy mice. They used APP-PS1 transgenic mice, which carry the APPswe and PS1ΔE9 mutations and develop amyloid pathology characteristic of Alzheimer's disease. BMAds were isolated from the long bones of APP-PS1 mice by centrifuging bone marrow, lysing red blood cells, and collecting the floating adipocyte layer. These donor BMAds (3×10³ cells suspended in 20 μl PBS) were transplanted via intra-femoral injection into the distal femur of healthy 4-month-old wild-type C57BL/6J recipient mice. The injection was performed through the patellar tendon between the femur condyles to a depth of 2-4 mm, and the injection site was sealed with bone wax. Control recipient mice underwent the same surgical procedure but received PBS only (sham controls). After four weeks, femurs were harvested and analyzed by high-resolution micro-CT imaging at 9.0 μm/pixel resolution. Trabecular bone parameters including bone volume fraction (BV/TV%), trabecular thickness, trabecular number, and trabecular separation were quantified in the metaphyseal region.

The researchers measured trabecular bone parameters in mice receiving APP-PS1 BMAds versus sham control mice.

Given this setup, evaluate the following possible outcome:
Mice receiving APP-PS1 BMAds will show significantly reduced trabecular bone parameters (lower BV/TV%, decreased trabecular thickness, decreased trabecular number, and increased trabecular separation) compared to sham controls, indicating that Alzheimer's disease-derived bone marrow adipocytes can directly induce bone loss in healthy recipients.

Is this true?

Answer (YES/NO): NO